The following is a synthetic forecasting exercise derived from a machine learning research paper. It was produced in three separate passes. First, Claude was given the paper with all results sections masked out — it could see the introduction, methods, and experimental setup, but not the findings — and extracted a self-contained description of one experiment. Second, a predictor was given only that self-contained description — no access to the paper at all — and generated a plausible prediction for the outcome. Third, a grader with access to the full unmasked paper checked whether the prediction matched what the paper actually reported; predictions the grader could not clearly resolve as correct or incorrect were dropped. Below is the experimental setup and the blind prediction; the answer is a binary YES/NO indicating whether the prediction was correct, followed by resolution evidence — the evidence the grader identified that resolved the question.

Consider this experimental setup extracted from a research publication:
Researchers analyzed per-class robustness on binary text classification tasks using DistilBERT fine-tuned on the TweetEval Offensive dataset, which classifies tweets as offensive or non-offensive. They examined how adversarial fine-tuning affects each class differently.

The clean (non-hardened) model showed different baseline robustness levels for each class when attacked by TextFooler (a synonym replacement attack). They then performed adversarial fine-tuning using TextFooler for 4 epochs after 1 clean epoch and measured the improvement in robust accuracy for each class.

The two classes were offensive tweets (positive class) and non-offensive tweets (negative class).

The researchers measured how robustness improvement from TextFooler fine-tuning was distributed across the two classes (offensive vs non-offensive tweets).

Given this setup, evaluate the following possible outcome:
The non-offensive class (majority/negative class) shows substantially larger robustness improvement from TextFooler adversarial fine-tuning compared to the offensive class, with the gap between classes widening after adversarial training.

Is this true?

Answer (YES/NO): YES